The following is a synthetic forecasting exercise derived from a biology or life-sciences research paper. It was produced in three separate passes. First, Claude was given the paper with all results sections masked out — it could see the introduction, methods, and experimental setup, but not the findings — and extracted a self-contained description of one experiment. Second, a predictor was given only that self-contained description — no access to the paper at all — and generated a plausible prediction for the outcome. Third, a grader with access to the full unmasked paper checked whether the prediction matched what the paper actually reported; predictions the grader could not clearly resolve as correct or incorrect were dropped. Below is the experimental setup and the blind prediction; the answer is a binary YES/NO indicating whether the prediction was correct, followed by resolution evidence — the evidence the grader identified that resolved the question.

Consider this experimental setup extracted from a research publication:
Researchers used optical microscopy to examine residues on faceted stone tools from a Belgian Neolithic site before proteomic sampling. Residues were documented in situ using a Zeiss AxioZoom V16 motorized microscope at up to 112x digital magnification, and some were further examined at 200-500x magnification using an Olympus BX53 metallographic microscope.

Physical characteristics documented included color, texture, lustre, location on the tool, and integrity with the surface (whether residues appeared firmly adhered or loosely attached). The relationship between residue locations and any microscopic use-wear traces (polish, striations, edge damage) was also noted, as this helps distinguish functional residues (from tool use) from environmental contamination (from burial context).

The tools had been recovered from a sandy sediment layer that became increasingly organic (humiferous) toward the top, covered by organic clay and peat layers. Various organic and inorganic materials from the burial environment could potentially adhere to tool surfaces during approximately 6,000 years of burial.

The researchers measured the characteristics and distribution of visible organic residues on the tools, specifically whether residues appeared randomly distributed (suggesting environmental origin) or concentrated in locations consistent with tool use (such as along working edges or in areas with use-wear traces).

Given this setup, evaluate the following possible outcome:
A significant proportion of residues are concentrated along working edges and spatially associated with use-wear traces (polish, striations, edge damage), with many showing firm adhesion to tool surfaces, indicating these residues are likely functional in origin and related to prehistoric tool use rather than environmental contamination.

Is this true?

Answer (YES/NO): YES